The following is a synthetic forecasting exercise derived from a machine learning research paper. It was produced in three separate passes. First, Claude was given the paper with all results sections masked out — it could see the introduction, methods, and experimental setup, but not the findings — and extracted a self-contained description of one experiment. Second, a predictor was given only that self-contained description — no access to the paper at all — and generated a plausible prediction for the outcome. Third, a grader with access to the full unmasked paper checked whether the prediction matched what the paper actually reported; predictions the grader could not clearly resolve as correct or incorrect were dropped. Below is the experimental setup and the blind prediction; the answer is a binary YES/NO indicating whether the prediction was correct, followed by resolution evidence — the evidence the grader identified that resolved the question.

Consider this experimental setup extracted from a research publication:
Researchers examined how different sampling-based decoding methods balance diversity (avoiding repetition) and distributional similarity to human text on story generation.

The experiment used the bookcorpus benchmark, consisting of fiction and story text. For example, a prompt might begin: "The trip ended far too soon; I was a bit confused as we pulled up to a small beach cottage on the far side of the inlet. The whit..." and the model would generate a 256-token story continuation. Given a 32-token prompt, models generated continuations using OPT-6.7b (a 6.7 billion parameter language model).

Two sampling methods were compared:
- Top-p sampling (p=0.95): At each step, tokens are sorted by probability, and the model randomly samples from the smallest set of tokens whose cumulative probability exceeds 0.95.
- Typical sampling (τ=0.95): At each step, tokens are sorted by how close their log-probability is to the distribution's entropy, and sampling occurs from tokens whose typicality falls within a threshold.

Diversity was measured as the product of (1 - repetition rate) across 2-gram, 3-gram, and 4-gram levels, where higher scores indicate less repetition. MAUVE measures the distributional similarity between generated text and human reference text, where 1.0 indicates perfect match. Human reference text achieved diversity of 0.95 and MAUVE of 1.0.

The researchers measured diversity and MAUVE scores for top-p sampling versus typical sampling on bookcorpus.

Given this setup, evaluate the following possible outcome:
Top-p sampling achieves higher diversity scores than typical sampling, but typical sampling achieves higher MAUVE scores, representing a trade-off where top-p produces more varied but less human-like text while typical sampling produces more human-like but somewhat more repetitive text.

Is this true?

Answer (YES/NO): NO